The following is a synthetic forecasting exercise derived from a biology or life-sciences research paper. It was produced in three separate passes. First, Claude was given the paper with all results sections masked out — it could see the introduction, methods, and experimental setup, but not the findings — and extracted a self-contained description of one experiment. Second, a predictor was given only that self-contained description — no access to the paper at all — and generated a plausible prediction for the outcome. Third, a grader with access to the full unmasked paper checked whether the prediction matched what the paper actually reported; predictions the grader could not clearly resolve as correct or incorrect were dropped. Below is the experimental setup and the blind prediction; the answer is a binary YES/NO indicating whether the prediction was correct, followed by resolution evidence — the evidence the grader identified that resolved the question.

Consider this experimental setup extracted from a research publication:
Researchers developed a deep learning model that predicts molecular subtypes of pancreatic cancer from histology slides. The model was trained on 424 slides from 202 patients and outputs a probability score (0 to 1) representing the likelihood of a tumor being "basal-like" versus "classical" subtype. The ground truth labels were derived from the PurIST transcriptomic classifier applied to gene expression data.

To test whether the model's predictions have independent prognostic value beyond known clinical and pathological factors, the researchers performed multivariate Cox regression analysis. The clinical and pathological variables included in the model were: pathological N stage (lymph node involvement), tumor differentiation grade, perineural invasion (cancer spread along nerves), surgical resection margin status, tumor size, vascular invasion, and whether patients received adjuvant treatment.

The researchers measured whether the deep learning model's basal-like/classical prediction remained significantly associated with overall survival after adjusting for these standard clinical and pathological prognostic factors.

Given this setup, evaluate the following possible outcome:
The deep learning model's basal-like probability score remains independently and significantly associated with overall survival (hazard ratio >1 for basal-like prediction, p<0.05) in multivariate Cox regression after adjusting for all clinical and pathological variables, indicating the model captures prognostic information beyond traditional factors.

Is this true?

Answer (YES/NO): YES